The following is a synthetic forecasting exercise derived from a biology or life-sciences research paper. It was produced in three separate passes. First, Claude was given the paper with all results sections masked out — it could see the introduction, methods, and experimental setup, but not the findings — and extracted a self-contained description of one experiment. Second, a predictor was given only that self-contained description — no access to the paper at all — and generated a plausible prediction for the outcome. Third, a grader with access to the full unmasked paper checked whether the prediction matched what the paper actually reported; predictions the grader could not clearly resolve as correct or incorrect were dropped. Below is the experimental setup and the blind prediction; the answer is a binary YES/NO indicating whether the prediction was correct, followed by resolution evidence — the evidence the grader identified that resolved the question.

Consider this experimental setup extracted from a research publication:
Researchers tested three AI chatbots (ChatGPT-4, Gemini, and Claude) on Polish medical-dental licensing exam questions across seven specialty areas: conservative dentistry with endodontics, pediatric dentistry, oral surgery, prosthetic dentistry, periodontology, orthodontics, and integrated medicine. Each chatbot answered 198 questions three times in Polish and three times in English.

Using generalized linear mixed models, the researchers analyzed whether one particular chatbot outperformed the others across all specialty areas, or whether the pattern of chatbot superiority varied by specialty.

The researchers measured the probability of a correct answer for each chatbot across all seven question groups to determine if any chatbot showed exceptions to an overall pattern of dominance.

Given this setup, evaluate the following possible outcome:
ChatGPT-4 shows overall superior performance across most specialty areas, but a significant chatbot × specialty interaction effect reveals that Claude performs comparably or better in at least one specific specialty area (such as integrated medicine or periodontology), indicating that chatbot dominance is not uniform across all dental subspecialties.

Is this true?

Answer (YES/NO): NO